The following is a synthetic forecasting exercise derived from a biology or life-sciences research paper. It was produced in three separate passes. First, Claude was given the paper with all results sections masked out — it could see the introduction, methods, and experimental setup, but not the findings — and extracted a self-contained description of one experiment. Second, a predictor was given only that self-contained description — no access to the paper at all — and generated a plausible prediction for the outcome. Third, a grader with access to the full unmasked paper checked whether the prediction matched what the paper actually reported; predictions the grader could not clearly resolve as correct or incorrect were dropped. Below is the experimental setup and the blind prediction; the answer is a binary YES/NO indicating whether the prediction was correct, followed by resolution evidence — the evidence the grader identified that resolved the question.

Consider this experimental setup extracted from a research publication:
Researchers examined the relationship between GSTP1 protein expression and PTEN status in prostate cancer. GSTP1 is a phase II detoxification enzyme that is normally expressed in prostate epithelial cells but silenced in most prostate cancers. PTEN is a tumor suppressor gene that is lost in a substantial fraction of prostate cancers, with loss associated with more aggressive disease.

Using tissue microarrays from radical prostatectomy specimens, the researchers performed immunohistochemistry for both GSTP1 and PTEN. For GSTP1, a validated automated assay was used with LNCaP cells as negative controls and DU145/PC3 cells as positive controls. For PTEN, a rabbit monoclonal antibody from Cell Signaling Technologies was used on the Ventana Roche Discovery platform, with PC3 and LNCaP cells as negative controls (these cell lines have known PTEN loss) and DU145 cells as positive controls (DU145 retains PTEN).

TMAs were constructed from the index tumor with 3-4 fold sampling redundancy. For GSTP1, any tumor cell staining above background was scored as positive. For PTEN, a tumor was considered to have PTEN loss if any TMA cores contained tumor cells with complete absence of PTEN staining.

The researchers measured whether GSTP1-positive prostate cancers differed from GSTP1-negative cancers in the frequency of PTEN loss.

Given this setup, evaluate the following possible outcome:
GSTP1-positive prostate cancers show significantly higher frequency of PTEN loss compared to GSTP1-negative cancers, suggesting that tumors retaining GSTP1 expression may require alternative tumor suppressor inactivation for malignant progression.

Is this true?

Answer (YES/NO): NO